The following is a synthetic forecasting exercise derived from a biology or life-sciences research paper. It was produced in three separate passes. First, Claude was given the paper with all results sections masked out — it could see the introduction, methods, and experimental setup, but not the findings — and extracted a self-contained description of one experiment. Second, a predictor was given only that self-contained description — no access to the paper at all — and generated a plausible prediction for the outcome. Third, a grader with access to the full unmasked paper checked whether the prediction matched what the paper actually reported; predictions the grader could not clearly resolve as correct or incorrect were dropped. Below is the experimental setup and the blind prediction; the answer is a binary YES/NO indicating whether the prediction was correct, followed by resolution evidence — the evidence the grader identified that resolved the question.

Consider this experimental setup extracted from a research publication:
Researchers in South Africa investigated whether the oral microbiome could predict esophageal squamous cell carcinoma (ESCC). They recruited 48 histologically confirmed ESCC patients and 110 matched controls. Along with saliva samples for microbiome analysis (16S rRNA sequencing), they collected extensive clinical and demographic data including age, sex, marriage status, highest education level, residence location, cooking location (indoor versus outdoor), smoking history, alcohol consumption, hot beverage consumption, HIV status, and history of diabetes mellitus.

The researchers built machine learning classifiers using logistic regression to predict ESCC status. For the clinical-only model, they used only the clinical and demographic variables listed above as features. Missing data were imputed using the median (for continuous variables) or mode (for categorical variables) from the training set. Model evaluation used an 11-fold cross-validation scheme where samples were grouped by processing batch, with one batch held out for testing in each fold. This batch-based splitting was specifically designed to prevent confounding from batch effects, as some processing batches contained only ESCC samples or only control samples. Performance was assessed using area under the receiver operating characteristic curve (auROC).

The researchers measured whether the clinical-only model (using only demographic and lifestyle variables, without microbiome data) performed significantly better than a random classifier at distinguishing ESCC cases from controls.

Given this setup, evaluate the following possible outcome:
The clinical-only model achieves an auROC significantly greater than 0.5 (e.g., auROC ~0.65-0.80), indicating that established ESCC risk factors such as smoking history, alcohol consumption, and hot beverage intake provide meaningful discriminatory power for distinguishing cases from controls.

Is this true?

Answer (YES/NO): NO